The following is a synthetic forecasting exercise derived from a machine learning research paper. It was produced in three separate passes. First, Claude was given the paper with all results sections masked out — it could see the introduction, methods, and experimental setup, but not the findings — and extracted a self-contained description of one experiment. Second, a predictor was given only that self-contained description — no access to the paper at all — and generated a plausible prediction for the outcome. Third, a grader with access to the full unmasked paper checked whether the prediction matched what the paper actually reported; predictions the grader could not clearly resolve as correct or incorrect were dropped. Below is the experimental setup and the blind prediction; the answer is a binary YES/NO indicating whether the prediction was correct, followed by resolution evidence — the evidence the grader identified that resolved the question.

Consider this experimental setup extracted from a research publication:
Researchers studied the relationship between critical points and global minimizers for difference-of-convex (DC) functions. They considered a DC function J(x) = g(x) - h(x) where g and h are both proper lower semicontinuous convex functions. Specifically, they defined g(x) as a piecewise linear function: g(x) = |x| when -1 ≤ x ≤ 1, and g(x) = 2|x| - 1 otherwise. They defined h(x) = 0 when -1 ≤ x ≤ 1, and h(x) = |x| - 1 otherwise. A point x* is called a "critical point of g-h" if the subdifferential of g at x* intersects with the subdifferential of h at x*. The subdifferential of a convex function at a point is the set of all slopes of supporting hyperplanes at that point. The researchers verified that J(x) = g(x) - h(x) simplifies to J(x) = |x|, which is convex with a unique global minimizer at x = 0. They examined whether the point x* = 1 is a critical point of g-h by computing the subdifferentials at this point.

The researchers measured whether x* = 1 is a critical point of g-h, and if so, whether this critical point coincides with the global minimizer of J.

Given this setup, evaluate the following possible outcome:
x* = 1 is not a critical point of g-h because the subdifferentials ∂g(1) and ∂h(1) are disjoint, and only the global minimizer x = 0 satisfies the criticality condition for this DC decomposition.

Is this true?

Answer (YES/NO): NO